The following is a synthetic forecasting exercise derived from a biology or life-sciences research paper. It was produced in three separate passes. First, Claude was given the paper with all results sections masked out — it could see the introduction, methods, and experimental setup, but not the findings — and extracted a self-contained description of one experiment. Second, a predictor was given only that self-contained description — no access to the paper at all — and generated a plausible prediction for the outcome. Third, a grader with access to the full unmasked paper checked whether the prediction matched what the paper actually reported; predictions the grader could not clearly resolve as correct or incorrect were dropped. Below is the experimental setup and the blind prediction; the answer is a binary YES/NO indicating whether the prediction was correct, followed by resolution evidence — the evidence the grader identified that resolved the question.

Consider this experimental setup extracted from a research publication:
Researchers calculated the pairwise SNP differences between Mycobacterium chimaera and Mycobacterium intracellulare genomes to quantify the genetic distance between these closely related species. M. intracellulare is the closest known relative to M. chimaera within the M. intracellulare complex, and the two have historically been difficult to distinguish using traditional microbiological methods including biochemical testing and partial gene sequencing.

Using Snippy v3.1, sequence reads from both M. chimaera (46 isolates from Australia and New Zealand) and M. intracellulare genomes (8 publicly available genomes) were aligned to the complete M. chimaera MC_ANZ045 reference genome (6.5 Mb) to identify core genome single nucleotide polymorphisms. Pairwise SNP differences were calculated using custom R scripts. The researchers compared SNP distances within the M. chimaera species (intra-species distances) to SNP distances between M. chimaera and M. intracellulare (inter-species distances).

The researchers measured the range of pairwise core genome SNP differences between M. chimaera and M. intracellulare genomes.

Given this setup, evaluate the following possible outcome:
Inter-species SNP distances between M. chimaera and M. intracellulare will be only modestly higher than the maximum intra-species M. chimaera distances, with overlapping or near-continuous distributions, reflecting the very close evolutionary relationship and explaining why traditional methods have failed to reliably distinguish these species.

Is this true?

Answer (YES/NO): NO